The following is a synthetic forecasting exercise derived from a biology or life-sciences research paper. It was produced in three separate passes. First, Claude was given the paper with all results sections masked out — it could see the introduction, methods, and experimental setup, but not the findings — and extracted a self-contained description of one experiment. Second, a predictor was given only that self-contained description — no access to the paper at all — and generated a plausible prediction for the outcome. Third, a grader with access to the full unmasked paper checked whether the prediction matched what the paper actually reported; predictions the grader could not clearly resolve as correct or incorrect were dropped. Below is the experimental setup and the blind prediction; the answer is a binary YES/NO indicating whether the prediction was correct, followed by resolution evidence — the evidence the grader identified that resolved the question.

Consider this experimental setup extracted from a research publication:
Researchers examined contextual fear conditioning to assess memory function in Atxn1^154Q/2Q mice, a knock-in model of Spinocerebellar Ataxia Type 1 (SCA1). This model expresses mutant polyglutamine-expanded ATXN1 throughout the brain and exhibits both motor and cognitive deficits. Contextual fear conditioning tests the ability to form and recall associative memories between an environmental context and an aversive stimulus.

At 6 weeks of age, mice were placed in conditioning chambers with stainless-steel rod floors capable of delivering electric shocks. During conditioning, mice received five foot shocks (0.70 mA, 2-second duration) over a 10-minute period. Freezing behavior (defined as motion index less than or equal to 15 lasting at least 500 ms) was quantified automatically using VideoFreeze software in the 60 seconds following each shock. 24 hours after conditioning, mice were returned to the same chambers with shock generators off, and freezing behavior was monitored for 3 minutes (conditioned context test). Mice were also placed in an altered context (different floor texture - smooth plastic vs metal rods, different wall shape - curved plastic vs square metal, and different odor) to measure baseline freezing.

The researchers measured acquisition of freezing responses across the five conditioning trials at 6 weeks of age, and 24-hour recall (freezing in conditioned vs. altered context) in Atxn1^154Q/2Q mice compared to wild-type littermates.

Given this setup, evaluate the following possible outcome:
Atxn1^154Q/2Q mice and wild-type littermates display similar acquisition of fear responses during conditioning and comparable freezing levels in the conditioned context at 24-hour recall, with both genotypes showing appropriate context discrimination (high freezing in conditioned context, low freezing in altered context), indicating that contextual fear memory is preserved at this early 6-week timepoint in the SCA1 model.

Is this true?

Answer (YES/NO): NO